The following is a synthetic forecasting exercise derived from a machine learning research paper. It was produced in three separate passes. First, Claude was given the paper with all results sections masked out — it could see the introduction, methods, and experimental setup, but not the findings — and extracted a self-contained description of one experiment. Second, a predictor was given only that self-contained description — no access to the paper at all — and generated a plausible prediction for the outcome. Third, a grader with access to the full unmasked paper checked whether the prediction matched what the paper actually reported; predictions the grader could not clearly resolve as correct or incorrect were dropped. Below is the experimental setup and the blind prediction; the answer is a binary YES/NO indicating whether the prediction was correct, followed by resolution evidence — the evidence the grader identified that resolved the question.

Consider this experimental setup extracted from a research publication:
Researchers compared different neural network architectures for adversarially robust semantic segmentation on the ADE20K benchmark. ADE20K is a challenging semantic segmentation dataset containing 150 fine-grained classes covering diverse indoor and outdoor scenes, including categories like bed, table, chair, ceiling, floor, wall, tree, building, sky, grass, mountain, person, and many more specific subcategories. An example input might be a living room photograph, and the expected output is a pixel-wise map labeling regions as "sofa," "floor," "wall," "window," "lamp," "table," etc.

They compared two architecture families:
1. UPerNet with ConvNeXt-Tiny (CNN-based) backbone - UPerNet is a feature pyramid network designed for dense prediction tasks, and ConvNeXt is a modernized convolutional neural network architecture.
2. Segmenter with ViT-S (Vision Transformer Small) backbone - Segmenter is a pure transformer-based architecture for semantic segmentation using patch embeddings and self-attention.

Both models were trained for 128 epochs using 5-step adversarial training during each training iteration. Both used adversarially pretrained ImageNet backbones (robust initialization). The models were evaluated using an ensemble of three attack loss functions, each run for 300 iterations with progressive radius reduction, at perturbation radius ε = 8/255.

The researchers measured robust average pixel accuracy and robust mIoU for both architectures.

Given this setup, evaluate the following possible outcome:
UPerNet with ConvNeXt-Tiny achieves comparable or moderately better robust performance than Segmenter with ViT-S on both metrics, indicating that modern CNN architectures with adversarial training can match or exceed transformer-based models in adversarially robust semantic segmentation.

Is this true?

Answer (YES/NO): NO